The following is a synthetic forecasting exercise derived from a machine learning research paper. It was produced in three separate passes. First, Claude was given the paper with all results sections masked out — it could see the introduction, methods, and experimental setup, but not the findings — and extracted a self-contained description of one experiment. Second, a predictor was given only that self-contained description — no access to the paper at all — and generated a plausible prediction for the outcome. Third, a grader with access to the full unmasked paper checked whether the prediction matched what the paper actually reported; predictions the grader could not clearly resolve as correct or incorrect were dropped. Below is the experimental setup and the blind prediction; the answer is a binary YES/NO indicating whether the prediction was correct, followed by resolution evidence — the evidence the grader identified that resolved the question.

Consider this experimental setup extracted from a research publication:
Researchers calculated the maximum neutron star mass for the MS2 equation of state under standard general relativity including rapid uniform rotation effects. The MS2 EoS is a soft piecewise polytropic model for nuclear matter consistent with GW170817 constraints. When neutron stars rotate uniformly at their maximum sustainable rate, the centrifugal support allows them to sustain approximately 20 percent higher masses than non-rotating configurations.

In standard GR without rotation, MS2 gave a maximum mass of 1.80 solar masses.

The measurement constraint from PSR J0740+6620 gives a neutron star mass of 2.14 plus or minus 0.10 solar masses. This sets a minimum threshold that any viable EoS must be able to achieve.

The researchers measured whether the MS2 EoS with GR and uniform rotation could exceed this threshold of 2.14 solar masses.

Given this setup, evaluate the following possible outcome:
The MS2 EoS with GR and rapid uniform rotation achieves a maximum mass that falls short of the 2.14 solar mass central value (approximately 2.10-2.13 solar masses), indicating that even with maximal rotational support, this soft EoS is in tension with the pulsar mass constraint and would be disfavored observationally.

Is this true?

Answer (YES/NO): NO